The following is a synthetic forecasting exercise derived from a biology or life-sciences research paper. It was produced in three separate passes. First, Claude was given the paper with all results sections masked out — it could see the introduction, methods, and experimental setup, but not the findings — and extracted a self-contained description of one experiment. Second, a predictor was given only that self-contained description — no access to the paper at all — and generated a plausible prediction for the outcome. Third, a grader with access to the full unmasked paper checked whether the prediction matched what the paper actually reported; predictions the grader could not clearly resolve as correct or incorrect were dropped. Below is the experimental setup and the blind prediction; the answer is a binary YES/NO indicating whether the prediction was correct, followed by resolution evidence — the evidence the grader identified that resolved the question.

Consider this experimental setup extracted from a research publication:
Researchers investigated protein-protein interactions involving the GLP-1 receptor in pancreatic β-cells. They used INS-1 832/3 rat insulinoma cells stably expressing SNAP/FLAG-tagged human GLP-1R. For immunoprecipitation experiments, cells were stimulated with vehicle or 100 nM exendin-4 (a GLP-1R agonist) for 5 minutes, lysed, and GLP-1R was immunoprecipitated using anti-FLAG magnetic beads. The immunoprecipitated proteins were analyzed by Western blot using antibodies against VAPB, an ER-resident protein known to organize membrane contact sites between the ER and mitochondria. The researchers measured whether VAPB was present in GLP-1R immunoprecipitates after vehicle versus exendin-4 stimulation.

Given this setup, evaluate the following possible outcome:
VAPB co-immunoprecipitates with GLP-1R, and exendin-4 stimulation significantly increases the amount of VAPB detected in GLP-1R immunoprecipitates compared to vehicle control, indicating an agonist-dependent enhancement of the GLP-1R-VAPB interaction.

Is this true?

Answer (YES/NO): YES